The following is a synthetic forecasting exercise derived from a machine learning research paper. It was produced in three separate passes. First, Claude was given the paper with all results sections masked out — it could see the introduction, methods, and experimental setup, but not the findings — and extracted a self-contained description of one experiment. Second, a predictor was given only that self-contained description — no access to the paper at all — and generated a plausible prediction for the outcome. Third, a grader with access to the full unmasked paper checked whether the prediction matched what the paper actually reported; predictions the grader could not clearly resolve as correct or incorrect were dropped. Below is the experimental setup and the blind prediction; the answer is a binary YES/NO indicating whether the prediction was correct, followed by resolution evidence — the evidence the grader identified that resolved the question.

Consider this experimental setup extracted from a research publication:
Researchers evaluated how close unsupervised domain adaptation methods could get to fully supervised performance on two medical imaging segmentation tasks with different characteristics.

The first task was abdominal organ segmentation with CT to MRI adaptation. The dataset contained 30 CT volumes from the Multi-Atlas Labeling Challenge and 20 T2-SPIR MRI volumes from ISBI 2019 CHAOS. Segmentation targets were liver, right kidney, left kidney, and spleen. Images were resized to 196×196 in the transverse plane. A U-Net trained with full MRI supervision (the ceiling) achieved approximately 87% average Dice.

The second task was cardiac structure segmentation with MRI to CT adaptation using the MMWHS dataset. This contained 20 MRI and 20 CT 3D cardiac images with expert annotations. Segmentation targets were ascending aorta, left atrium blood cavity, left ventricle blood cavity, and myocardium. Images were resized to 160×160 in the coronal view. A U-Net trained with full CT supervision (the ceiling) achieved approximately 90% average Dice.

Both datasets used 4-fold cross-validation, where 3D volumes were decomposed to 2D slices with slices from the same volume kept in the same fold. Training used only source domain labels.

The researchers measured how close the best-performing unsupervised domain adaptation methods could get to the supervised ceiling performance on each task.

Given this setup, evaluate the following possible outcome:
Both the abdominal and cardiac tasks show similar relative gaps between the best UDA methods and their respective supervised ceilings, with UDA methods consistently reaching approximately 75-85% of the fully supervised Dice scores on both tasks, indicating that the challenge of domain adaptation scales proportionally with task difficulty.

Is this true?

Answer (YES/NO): NO